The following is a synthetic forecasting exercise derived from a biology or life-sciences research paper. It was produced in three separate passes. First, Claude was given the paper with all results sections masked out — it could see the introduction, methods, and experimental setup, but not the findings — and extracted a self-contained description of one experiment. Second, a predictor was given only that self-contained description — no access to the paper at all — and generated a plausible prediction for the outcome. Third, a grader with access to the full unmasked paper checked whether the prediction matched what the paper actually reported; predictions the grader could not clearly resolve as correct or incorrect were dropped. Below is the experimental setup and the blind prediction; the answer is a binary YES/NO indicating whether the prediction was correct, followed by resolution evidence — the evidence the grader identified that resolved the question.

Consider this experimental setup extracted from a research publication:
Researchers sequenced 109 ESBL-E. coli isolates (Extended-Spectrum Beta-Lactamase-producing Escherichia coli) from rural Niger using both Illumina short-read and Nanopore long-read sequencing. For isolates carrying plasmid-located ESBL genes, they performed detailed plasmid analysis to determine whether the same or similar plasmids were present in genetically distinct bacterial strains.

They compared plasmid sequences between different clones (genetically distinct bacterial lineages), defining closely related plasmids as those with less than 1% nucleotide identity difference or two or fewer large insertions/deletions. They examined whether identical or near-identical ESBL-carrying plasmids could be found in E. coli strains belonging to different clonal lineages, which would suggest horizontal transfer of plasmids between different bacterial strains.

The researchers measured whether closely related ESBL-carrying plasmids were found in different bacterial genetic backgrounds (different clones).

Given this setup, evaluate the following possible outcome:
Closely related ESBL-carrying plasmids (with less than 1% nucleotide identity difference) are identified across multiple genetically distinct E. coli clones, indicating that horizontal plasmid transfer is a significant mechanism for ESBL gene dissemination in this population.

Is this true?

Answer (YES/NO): YES